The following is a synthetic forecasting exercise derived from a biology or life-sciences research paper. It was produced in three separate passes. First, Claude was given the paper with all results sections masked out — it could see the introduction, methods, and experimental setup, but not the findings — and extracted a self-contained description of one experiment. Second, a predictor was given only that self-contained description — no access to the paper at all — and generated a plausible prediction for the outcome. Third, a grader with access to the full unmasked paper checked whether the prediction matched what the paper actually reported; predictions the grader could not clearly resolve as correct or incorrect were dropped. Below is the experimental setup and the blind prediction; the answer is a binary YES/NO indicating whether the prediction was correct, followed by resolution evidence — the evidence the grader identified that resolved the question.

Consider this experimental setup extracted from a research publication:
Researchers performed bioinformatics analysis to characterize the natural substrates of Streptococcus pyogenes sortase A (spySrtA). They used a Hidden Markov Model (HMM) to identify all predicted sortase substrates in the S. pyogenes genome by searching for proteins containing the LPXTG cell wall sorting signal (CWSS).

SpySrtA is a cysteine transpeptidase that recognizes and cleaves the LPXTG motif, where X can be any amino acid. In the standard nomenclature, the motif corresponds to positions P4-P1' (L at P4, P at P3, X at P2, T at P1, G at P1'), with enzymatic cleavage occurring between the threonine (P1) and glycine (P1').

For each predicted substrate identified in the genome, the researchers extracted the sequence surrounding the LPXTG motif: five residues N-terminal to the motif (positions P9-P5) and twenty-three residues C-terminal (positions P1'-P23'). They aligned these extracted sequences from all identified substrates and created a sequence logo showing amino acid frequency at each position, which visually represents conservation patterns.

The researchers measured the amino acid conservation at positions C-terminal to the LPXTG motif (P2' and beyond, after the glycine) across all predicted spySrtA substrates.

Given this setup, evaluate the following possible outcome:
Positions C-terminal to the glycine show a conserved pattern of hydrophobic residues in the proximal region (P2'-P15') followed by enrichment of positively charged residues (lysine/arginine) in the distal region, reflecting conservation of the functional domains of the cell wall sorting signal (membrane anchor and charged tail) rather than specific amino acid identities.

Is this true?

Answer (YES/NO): NO